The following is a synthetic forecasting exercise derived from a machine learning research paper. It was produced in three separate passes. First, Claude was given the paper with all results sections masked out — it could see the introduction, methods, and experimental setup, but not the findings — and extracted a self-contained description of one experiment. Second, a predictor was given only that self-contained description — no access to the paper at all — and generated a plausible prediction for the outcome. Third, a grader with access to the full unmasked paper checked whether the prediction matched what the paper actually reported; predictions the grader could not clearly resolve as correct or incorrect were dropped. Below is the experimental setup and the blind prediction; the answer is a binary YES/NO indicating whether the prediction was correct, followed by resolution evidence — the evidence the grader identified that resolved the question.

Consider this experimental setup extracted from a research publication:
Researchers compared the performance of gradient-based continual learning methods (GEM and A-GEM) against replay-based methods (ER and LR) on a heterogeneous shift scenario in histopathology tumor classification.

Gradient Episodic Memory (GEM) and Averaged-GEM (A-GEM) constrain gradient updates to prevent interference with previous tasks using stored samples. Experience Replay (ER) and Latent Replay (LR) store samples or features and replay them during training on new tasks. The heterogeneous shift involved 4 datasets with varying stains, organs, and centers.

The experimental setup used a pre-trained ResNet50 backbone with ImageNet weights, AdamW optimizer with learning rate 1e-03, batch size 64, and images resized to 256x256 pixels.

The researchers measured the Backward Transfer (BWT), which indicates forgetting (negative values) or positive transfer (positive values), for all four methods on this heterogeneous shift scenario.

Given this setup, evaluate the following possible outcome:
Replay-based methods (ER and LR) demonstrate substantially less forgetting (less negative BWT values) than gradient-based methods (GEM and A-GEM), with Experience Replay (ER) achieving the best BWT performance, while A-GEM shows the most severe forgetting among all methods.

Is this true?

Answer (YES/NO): NO